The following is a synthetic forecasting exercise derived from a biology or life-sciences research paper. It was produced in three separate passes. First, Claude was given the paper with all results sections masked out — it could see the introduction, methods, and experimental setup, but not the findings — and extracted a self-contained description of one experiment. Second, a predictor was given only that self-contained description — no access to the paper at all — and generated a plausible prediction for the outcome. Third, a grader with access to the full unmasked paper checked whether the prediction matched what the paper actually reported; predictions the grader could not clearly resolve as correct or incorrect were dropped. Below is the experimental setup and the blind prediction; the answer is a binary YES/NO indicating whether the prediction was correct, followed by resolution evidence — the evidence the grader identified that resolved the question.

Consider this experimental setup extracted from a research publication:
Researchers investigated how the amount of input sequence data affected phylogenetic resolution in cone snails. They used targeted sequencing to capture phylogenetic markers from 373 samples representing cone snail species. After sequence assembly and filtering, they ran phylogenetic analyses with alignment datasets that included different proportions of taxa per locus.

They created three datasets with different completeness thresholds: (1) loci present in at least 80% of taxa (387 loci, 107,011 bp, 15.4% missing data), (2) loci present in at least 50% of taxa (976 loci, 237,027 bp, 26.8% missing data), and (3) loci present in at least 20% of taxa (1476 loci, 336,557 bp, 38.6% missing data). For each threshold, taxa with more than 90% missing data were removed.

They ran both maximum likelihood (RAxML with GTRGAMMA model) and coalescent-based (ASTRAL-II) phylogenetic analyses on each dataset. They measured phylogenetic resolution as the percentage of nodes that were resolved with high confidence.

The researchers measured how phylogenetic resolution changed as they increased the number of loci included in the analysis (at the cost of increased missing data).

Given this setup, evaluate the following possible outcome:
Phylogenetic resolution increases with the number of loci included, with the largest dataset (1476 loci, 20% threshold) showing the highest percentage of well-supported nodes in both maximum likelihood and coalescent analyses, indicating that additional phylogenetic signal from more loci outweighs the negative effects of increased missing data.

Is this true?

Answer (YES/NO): YES